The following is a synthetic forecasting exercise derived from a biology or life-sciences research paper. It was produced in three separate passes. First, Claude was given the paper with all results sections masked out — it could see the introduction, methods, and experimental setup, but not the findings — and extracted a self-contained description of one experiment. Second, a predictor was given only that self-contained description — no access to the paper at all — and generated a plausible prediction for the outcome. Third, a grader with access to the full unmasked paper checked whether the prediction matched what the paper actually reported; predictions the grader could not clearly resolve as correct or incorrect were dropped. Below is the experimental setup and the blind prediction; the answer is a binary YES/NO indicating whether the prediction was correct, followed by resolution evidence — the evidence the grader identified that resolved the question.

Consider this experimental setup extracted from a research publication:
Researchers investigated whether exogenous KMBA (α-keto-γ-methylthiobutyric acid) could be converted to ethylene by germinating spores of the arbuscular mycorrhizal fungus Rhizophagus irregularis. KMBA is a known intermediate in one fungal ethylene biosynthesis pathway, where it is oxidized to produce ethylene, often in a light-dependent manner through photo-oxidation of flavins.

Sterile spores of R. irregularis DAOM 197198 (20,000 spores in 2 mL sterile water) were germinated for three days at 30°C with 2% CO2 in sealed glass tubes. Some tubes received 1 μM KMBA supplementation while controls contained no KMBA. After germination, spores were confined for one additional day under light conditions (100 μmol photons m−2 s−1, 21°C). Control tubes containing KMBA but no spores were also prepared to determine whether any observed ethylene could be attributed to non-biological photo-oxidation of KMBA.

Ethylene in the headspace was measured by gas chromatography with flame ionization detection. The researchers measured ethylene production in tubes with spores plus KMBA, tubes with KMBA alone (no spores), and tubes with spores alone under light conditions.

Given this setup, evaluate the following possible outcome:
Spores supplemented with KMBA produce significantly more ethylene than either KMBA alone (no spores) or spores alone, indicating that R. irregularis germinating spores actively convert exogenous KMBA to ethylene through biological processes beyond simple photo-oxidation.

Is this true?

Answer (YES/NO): YES